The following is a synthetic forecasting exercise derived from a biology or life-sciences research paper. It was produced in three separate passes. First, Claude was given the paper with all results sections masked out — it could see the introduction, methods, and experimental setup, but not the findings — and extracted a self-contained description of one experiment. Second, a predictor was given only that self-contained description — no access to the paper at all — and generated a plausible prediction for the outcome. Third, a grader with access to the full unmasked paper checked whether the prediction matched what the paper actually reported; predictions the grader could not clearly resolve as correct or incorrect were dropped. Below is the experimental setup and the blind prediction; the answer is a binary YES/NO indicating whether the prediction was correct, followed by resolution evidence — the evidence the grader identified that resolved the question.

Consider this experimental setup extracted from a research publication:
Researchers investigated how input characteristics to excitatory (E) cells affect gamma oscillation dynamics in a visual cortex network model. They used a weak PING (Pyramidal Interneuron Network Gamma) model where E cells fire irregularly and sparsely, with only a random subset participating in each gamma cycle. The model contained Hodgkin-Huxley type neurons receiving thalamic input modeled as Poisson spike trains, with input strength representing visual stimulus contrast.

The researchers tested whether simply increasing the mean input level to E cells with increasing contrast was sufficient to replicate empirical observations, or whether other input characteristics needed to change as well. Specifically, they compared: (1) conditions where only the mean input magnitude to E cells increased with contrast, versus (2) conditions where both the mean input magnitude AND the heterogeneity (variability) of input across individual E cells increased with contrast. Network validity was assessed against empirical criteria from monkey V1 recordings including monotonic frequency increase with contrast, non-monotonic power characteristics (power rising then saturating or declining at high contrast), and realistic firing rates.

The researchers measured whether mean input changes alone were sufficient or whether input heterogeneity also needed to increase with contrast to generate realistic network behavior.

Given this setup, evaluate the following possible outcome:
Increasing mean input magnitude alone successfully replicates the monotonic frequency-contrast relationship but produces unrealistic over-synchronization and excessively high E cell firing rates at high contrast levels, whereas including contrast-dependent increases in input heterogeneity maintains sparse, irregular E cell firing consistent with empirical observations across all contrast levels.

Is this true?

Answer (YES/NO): NO